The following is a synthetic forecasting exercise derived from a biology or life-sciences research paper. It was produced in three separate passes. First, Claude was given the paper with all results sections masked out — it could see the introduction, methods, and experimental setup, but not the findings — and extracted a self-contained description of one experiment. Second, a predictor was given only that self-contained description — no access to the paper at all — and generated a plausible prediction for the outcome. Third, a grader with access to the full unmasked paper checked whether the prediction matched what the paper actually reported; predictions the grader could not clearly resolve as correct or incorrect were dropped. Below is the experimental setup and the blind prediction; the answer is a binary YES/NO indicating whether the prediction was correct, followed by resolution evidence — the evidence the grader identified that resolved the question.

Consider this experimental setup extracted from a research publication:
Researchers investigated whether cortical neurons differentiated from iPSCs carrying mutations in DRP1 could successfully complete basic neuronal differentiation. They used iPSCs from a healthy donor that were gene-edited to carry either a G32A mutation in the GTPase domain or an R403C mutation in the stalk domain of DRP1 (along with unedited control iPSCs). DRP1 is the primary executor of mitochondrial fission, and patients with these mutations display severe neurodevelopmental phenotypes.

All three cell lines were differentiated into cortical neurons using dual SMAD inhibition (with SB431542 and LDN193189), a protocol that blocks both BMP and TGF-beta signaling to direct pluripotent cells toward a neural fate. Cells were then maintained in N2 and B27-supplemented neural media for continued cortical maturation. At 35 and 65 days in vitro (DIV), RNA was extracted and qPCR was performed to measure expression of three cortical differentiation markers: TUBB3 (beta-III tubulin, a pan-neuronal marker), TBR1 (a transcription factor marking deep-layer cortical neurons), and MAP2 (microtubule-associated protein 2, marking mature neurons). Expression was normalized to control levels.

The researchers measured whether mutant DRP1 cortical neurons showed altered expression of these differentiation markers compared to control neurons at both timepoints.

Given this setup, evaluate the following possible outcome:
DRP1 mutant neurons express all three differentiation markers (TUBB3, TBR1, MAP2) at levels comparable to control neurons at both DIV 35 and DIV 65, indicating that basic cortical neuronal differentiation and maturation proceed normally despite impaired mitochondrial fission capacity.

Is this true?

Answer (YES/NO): NO